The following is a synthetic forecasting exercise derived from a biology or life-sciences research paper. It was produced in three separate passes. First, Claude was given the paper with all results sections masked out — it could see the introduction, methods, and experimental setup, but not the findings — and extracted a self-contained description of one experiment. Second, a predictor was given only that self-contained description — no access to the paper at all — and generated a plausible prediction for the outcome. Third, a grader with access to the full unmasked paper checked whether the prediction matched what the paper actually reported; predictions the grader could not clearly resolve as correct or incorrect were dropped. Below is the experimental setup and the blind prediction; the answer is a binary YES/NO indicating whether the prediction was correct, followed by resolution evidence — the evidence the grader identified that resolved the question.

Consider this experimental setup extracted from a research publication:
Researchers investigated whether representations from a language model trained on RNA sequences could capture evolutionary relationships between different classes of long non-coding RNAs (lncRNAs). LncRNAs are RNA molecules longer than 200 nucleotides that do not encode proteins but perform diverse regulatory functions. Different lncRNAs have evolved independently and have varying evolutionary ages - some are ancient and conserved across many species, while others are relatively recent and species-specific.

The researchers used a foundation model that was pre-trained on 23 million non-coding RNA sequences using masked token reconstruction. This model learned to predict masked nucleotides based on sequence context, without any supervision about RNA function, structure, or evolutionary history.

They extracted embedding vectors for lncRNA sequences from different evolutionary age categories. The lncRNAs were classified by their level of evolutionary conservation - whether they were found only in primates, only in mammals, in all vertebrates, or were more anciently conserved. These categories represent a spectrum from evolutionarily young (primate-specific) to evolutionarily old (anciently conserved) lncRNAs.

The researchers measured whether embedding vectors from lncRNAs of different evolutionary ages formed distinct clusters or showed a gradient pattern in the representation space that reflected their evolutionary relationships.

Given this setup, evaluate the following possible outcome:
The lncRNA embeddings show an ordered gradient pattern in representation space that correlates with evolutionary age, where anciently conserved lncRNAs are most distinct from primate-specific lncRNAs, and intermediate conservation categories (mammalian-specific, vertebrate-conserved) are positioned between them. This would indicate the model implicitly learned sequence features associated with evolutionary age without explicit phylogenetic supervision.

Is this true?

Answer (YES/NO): YES